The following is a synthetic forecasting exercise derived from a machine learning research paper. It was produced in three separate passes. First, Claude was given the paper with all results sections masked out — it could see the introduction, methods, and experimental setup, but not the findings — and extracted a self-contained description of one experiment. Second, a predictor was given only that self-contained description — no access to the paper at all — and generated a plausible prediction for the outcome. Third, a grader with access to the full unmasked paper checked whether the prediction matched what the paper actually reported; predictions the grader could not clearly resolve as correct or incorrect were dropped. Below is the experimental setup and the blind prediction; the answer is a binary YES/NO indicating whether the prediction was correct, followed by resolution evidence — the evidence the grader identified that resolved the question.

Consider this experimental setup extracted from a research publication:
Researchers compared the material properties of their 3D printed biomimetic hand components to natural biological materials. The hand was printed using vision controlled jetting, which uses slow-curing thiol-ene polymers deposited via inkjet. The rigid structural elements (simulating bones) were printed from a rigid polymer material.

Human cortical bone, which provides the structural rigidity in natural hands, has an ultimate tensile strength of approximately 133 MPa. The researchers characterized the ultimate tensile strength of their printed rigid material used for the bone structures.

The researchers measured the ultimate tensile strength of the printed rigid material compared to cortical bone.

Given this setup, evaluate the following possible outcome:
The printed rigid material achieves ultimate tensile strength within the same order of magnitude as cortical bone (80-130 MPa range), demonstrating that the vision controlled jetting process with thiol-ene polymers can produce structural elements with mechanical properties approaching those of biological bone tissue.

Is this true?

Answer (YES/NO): NO